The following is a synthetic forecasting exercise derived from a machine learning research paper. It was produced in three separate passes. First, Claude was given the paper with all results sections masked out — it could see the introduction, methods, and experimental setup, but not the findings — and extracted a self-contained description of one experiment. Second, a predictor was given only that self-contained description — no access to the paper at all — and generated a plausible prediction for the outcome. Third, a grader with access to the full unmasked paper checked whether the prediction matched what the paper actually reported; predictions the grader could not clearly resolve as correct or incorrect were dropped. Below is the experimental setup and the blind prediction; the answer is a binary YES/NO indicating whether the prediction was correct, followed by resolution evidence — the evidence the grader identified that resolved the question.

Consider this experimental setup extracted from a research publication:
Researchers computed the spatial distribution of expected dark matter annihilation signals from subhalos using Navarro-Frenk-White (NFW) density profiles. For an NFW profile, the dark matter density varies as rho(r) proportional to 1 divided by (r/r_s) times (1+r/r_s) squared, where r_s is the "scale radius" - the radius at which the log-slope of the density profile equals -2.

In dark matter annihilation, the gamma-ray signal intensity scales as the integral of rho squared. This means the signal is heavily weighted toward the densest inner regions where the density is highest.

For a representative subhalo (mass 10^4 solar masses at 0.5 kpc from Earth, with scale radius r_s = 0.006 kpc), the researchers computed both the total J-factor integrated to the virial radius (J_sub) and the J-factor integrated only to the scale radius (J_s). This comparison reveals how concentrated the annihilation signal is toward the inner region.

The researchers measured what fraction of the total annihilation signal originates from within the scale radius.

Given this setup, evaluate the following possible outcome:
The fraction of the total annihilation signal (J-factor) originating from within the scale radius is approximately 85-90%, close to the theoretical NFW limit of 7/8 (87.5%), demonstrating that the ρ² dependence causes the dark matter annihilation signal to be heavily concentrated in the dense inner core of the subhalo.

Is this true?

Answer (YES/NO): NO